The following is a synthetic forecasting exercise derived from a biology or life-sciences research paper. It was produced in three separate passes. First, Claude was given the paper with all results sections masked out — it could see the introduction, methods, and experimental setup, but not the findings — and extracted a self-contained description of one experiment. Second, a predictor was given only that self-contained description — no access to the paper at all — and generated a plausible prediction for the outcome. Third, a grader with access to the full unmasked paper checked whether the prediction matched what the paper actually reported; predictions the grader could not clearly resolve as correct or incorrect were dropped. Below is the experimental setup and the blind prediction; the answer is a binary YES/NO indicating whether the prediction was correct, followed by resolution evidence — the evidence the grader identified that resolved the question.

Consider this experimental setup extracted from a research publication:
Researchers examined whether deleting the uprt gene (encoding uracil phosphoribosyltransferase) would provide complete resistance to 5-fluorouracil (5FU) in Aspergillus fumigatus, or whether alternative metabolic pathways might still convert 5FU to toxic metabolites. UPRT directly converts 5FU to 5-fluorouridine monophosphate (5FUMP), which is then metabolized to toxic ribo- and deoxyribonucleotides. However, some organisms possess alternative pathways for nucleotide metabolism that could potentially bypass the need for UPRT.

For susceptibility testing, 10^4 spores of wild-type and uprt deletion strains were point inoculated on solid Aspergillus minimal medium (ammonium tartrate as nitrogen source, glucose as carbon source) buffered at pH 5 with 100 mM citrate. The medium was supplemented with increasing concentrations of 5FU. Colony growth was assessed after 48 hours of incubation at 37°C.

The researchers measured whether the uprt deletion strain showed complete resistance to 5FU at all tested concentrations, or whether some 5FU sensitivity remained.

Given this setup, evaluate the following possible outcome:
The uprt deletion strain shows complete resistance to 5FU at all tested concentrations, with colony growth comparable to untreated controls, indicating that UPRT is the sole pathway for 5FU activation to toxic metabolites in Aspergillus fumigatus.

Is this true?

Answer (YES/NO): YES